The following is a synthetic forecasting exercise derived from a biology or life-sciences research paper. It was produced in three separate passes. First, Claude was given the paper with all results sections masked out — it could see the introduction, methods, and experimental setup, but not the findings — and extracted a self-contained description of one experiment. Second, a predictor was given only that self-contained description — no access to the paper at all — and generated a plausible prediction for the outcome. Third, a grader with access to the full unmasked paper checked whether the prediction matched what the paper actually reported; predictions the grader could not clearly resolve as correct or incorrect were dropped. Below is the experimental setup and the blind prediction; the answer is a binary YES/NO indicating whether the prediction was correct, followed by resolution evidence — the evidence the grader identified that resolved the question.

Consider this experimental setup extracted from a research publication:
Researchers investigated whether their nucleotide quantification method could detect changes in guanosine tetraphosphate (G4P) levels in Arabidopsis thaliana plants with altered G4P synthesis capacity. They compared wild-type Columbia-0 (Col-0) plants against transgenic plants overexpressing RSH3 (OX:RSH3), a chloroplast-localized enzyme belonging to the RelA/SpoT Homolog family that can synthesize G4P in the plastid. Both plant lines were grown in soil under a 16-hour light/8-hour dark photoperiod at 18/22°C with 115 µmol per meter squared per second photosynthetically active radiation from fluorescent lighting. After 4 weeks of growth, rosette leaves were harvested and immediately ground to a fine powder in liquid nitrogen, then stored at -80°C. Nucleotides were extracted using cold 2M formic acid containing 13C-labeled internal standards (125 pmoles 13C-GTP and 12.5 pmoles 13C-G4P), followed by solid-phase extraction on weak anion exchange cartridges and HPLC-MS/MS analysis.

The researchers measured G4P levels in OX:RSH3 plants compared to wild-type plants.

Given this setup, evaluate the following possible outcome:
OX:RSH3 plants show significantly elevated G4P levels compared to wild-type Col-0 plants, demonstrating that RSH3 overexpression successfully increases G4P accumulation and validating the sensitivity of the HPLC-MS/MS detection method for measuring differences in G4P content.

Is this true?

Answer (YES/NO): YES